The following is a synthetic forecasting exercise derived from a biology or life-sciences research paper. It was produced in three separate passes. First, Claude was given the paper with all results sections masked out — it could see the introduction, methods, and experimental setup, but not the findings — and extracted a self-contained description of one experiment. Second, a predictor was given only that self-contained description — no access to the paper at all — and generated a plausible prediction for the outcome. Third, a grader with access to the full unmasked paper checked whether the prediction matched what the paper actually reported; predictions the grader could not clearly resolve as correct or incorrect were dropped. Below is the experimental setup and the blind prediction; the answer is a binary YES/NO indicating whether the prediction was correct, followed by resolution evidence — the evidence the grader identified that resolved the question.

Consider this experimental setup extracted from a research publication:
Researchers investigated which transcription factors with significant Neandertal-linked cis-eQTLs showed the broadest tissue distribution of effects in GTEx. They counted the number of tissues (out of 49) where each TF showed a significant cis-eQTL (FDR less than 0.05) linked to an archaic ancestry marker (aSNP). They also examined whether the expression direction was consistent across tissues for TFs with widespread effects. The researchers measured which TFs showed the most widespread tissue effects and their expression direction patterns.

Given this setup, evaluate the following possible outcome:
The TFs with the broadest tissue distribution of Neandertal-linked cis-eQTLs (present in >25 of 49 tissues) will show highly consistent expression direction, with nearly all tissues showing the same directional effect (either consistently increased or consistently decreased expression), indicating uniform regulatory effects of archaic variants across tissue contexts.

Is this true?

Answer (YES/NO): NO